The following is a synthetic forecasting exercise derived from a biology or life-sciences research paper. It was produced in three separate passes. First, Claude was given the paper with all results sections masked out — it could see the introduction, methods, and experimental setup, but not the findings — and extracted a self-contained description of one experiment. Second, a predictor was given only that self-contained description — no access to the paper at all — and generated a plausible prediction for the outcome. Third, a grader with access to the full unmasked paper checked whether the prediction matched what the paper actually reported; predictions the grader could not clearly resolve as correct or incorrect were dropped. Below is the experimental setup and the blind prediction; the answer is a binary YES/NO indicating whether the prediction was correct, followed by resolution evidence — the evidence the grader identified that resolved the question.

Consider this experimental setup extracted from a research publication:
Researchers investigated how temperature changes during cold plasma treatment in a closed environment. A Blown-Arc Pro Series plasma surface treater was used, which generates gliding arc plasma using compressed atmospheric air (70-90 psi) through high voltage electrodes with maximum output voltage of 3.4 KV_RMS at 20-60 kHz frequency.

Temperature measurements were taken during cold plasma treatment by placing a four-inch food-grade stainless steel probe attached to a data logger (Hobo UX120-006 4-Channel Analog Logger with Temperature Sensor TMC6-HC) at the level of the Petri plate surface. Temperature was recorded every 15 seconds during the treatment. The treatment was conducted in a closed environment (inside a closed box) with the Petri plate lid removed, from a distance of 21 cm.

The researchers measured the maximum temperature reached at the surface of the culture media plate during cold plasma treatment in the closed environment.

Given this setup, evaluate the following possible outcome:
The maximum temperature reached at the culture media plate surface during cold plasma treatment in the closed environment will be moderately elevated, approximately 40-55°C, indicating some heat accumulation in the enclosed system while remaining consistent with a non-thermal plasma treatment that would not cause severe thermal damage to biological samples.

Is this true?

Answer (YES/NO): NO